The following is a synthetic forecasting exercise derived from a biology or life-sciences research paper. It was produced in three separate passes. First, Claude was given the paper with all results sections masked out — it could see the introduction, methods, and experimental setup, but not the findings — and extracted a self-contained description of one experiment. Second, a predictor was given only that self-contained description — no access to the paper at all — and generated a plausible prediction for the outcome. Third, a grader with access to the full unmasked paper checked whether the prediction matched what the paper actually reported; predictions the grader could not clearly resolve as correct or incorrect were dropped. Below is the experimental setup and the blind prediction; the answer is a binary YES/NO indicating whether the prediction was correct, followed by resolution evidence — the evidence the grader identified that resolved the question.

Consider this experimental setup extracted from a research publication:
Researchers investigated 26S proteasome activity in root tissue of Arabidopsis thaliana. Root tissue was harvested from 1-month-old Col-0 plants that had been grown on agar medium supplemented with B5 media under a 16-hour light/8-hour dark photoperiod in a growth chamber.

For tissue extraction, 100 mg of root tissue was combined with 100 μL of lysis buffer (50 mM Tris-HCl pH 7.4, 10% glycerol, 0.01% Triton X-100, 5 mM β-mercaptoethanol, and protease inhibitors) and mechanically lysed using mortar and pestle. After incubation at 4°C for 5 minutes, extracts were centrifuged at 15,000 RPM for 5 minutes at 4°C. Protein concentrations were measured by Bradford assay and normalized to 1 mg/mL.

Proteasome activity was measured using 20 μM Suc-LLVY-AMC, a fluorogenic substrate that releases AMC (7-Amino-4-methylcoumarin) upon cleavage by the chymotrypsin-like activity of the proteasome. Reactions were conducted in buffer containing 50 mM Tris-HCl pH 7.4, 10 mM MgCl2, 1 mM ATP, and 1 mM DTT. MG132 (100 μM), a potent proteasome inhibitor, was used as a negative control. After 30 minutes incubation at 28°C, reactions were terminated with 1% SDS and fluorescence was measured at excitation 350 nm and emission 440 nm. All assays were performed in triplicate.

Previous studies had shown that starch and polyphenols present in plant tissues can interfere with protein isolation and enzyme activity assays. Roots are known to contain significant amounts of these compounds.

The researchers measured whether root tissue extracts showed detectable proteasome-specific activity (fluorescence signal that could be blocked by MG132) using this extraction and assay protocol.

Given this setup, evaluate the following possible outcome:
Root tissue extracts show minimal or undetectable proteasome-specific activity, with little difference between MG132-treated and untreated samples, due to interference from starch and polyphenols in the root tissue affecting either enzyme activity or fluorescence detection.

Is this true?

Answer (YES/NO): NO